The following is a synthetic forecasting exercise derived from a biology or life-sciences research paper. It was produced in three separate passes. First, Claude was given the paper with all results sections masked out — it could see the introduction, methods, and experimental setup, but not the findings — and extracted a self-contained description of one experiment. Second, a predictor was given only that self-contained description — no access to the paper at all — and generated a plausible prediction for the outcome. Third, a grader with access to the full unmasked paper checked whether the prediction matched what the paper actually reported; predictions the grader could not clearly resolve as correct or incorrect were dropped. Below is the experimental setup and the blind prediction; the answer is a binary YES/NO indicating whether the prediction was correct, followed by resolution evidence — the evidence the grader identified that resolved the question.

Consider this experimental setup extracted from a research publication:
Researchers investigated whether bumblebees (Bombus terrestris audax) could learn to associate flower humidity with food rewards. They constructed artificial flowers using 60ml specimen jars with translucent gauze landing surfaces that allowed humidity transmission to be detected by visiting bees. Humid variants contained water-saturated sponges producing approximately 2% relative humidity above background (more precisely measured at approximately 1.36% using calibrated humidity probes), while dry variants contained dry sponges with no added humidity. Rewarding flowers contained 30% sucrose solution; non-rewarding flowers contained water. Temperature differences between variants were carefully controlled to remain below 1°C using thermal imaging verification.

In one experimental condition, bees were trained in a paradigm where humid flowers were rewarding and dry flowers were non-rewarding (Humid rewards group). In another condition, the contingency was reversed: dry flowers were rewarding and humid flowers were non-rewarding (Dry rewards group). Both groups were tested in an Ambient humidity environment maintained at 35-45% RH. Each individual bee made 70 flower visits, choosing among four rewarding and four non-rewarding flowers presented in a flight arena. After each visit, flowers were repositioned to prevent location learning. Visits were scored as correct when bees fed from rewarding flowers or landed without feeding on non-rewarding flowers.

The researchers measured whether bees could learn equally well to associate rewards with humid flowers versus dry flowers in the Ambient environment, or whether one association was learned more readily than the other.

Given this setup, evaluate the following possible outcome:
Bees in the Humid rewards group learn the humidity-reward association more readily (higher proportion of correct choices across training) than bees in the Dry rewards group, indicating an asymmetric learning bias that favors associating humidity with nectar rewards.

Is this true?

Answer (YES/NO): NO